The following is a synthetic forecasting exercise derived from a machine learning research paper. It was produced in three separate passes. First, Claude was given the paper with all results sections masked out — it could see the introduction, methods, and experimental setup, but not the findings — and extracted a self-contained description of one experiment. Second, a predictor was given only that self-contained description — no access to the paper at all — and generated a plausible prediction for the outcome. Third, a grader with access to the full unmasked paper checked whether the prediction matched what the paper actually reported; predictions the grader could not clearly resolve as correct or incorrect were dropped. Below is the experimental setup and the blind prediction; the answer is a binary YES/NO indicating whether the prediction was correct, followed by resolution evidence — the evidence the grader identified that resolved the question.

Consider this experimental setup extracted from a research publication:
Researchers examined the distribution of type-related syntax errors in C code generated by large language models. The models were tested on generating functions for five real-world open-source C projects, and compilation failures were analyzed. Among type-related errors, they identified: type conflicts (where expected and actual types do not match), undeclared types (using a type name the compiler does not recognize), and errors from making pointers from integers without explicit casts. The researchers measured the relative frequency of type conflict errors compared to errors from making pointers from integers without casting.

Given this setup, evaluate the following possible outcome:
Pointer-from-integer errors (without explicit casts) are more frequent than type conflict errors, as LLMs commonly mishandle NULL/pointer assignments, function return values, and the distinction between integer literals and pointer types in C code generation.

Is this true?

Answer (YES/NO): NO